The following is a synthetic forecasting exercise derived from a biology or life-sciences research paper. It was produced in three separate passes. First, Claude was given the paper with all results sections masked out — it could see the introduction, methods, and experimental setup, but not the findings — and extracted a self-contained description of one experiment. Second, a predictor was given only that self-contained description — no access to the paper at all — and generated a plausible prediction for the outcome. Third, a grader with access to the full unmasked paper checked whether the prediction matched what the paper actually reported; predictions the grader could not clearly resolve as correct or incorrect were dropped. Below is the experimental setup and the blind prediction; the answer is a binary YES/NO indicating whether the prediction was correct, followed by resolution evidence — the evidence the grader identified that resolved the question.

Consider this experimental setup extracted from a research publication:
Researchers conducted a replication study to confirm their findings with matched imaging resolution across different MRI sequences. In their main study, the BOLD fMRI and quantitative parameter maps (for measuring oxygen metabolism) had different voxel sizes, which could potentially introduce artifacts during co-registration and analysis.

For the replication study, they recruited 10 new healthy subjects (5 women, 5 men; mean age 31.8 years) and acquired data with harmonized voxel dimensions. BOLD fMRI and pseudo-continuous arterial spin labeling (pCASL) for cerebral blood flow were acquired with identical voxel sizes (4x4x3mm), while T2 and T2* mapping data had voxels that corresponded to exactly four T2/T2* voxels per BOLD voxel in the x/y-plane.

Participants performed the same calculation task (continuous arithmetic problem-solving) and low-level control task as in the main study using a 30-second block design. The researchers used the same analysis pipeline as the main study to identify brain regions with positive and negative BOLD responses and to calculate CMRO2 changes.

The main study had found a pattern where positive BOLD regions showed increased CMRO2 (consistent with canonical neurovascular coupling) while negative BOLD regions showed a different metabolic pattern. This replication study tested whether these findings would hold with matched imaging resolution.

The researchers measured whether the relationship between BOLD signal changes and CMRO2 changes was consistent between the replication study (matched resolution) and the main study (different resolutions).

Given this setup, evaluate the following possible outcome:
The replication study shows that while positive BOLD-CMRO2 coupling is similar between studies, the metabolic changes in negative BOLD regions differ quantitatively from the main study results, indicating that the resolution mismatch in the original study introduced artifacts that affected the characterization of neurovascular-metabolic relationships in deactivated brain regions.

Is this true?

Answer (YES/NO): NO